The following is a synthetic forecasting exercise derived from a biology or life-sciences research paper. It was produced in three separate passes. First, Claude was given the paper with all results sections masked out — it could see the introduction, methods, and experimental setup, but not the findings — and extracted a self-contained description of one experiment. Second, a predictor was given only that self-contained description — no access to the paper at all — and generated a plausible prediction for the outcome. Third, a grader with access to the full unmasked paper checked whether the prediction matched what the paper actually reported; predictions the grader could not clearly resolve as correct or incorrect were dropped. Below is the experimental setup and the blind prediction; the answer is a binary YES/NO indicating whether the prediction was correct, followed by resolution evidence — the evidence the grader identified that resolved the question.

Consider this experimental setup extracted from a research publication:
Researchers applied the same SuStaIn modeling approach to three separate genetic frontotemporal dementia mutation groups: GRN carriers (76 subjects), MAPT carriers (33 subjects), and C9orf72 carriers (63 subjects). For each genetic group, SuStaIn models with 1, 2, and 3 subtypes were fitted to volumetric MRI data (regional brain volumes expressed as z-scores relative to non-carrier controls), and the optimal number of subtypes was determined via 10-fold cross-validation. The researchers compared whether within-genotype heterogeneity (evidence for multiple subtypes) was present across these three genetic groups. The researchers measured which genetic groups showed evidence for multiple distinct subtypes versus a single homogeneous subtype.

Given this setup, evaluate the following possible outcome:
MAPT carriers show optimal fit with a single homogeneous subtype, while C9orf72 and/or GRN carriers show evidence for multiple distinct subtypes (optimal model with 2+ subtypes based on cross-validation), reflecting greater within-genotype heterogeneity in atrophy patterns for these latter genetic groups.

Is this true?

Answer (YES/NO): YES